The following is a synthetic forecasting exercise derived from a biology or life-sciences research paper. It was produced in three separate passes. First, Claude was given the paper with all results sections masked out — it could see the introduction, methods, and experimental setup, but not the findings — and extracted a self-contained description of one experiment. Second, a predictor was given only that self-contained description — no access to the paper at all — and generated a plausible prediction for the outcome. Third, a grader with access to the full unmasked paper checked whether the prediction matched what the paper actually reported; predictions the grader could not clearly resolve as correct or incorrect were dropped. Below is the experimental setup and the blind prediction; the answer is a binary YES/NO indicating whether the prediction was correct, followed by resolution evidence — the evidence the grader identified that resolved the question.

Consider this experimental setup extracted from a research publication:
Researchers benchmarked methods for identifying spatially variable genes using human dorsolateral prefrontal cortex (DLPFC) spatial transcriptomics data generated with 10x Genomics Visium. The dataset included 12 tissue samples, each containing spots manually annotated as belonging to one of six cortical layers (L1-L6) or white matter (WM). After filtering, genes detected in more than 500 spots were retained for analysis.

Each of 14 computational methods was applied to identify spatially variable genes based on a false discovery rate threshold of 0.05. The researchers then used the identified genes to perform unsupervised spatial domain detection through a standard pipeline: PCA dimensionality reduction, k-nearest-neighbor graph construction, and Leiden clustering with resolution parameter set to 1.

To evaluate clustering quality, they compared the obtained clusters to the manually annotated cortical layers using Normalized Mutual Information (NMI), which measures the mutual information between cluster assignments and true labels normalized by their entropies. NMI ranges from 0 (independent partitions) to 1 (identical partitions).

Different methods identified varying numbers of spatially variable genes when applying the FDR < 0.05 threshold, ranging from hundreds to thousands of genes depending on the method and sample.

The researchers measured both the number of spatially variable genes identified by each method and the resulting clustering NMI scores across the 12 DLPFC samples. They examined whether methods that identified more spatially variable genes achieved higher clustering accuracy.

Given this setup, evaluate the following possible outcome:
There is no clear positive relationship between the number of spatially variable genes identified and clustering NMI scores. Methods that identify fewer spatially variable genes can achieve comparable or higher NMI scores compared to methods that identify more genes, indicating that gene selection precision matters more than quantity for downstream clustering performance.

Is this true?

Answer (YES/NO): YES